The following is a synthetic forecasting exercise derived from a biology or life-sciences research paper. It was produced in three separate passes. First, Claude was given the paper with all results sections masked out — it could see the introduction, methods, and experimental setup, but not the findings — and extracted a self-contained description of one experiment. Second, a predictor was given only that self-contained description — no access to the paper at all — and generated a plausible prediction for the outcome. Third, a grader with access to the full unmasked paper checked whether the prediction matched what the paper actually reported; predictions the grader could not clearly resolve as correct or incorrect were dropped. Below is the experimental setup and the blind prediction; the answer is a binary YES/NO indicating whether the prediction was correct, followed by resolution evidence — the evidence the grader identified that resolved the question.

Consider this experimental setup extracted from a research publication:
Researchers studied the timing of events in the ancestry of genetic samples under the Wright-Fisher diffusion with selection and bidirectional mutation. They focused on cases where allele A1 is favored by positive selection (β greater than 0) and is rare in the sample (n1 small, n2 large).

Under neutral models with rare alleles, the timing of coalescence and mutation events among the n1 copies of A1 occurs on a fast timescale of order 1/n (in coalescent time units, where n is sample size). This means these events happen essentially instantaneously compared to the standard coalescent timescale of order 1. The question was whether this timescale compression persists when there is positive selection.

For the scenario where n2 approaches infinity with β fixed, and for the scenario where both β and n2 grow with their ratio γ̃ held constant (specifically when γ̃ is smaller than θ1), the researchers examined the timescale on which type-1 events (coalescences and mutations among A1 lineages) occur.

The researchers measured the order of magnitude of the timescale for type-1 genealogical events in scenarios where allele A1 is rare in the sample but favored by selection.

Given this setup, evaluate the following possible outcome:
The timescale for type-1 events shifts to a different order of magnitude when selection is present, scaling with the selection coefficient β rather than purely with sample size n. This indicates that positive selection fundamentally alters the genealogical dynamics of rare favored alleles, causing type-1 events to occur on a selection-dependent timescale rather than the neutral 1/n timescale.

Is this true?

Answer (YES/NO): NO